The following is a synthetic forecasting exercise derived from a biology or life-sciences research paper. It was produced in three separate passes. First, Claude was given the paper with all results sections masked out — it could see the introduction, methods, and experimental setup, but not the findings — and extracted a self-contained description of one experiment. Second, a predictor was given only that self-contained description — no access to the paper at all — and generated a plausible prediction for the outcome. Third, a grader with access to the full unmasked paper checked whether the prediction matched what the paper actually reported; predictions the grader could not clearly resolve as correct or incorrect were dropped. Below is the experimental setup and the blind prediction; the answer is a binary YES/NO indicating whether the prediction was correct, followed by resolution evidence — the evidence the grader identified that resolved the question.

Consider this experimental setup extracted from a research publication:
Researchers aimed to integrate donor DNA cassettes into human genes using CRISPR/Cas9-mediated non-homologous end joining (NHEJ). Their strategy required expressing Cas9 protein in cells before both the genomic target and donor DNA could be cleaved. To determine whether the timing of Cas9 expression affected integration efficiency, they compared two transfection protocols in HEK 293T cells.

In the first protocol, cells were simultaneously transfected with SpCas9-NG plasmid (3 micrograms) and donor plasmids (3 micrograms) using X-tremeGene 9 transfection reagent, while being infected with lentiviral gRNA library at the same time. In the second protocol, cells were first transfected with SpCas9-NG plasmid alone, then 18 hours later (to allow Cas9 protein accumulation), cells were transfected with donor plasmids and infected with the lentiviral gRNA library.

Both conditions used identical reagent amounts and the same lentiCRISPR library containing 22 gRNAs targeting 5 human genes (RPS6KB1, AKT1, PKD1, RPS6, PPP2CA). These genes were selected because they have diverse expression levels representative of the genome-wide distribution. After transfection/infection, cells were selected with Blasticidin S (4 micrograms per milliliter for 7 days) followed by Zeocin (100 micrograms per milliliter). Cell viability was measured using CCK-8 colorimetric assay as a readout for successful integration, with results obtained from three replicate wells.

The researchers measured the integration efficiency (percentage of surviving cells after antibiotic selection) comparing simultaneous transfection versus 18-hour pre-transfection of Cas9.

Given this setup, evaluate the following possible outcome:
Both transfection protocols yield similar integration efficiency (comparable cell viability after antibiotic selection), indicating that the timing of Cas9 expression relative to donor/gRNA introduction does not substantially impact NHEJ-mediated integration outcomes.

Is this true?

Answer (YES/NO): NO